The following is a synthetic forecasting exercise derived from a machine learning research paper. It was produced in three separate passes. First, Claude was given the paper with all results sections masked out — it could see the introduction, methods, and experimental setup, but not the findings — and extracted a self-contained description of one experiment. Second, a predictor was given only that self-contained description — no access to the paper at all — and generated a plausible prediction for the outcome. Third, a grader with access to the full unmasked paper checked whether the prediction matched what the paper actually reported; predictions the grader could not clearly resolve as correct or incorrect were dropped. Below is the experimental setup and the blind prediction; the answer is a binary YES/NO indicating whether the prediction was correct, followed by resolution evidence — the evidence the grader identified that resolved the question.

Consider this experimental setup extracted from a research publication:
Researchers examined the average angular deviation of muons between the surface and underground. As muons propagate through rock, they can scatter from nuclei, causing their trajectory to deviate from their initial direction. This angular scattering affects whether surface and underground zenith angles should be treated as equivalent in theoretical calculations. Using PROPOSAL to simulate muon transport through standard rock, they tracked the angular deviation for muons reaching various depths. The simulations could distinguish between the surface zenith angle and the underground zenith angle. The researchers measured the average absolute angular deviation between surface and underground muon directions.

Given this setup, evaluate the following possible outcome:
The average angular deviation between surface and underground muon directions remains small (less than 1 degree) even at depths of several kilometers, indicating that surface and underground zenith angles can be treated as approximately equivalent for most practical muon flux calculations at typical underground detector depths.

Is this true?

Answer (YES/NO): YES